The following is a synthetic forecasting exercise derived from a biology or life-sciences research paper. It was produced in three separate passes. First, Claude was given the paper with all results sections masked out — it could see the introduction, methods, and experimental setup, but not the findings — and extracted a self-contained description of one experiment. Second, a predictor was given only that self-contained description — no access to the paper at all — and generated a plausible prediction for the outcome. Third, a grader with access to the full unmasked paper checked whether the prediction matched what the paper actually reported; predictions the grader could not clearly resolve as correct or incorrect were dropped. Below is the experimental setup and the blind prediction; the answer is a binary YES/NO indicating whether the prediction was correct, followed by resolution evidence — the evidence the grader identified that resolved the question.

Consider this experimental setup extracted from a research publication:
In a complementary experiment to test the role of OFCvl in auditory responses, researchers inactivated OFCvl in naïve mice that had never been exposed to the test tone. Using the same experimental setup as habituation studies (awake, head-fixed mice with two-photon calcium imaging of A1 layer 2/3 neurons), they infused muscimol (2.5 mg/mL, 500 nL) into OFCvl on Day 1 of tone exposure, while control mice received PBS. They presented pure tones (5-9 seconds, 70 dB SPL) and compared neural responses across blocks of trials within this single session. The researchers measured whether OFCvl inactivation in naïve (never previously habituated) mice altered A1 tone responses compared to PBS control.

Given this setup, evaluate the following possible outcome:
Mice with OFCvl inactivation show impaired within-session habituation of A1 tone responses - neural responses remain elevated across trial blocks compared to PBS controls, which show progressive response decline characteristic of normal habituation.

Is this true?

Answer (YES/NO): NO